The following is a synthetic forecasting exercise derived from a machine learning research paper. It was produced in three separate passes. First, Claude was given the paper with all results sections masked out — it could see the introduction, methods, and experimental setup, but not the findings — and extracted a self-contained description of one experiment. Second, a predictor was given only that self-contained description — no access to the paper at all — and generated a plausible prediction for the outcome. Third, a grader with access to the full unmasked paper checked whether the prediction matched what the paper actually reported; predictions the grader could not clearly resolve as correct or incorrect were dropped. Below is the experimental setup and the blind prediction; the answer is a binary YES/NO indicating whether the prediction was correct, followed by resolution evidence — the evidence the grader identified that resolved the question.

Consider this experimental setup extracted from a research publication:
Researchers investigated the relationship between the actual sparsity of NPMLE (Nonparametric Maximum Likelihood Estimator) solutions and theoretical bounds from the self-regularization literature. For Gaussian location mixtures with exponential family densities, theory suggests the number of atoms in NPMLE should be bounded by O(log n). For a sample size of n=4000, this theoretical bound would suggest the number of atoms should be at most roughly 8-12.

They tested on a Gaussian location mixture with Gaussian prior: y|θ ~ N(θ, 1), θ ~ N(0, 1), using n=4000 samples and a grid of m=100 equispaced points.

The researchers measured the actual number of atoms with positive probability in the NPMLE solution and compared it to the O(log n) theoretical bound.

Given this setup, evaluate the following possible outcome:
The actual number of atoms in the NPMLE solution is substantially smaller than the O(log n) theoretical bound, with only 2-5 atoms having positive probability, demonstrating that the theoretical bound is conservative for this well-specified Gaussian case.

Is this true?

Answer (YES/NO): YES